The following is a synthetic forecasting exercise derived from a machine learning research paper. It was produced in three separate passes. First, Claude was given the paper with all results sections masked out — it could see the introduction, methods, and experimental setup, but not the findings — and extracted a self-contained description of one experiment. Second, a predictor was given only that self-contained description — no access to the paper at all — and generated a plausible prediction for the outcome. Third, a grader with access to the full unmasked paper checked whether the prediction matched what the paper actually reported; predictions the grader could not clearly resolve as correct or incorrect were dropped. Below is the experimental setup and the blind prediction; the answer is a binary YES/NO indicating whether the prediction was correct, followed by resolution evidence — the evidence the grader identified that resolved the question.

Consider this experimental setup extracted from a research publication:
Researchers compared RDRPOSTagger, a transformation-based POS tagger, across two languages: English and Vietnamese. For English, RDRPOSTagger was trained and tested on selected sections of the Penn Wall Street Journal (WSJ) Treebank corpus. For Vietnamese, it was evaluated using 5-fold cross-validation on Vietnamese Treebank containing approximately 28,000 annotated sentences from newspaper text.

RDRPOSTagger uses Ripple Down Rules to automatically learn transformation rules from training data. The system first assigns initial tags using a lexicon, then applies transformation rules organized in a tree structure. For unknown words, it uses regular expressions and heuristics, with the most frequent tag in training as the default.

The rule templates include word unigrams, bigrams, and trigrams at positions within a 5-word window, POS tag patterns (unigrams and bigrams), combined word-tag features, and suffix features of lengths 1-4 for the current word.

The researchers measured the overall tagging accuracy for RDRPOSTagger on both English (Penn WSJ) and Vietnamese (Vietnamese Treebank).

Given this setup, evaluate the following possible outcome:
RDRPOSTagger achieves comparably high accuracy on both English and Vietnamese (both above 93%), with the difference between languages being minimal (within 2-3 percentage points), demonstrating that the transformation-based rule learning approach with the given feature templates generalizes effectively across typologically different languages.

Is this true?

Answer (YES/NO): NO